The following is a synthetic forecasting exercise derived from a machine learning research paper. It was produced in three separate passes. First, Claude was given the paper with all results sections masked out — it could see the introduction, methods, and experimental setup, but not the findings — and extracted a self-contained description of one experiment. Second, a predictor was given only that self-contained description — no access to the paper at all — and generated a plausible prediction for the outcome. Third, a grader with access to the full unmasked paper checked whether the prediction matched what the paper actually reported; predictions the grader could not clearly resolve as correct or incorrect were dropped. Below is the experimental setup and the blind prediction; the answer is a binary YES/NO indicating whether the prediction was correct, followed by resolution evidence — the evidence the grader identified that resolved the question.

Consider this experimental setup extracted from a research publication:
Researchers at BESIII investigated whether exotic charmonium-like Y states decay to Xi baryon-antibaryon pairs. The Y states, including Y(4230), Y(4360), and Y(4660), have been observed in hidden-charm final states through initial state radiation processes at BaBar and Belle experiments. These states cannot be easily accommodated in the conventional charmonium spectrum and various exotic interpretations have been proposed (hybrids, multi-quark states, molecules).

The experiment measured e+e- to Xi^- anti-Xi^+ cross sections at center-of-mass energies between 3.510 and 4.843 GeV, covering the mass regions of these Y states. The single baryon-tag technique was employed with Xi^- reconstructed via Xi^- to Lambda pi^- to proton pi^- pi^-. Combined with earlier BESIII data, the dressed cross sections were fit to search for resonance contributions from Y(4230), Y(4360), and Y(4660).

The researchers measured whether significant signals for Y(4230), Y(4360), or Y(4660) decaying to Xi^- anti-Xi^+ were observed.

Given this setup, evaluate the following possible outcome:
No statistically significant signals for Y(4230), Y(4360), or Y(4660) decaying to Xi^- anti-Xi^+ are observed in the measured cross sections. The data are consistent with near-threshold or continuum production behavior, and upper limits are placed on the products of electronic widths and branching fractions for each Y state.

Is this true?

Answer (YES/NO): YES